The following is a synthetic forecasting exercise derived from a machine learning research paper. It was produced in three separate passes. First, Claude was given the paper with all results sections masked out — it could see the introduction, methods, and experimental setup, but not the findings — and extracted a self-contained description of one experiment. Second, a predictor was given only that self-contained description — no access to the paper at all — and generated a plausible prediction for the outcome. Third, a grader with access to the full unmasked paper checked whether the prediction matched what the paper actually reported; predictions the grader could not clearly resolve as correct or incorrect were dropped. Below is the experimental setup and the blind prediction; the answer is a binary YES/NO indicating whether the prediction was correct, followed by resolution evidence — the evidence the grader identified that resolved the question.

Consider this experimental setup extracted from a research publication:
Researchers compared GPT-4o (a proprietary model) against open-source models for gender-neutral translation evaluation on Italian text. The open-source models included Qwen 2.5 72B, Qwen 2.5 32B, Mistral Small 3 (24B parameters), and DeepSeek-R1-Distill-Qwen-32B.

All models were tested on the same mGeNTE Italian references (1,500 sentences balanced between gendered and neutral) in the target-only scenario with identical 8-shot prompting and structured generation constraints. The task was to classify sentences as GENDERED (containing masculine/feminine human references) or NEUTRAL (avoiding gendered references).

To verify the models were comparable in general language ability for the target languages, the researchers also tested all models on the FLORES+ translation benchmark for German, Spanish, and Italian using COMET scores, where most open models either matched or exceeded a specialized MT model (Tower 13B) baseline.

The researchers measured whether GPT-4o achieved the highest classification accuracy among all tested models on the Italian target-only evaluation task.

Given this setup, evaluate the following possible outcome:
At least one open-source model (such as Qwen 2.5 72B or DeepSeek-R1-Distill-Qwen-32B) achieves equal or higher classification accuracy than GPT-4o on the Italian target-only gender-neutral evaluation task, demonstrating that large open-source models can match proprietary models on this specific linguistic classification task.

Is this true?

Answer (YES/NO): NO